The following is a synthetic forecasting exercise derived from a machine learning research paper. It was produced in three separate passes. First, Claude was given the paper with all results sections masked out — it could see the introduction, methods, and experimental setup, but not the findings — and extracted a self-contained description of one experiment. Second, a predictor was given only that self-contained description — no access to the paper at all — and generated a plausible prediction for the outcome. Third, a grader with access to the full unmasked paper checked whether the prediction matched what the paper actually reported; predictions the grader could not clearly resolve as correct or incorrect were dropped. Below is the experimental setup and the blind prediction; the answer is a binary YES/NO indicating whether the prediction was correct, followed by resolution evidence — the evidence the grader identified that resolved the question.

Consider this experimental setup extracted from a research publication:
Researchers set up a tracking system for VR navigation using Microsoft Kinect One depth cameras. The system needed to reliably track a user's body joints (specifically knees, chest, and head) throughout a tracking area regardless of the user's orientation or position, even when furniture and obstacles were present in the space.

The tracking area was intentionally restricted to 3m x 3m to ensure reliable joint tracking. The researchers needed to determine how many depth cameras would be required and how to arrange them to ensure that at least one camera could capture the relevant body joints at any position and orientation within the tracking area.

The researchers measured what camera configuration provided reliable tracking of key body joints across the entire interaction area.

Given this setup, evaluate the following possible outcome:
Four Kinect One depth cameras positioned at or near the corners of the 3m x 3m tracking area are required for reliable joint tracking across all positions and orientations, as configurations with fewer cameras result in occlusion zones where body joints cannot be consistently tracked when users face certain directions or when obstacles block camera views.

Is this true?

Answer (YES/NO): NO